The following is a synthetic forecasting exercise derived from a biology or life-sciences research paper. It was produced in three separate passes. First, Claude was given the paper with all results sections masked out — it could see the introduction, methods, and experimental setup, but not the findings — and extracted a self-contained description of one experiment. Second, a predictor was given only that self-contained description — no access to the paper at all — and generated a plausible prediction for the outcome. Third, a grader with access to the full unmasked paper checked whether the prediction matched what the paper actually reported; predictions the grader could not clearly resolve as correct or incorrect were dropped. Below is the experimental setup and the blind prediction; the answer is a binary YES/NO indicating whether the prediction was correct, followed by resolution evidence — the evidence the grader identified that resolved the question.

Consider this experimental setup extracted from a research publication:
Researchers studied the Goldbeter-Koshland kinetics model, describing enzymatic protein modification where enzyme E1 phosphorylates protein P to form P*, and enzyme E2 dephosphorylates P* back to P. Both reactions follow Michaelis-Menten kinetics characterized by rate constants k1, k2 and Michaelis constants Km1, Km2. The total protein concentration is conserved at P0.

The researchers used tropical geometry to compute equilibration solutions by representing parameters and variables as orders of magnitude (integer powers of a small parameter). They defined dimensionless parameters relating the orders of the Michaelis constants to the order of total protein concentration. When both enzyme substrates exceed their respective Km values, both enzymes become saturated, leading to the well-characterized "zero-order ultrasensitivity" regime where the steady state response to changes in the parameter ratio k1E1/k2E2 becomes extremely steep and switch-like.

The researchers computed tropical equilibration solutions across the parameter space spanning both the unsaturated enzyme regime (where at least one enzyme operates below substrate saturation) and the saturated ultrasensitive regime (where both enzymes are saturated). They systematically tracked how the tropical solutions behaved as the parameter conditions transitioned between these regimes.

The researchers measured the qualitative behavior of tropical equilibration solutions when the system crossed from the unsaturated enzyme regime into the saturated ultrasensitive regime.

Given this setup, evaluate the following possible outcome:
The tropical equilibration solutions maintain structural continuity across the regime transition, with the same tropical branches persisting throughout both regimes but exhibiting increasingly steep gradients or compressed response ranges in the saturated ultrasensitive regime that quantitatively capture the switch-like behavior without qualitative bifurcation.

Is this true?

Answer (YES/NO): NO